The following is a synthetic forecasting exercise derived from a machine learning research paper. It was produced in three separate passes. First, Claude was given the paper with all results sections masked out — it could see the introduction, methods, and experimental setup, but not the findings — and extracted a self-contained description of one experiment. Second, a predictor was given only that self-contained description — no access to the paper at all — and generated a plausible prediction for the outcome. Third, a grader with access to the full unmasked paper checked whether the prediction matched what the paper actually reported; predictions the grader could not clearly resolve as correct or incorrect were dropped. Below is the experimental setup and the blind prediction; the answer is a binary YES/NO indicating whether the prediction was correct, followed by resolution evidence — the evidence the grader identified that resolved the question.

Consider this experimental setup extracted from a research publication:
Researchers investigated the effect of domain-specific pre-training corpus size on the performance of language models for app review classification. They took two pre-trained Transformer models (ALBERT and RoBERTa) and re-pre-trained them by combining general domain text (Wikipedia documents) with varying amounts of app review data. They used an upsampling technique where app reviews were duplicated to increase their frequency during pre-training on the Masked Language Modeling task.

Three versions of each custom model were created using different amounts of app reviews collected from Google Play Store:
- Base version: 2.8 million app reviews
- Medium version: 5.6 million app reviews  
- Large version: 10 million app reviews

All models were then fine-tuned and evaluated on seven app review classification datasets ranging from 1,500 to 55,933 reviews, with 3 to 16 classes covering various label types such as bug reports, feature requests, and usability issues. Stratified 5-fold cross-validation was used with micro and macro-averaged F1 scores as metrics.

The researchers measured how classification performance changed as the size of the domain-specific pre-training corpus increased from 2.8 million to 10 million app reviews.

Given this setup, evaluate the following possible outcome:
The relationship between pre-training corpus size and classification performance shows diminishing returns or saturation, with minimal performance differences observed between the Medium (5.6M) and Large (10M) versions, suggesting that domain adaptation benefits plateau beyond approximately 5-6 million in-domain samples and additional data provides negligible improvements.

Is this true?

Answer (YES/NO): NO